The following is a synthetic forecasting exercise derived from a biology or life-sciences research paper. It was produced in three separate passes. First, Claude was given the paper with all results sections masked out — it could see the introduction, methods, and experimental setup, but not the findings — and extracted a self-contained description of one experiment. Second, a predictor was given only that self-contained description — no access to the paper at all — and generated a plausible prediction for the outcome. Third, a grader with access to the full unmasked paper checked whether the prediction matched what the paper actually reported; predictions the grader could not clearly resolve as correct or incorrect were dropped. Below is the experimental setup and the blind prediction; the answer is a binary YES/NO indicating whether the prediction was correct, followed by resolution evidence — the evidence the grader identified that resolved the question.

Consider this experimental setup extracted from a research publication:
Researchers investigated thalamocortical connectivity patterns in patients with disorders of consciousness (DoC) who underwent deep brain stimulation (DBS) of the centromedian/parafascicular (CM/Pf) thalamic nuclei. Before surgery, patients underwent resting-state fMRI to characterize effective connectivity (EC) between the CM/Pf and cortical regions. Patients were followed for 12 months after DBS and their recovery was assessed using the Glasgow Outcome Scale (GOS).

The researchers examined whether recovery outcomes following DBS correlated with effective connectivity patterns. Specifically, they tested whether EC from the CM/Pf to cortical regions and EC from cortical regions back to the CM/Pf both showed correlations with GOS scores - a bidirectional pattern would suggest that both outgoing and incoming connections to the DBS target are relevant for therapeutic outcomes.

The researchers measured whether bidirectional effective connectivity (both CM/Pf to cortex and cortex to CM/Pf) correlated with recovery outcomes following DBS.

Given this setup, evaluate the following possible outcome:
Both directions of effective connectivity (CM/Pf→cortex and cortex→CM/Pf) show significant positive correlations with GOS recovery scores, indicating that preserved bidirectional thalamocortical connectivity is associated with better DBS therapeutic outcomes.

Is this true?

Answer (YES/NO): YES